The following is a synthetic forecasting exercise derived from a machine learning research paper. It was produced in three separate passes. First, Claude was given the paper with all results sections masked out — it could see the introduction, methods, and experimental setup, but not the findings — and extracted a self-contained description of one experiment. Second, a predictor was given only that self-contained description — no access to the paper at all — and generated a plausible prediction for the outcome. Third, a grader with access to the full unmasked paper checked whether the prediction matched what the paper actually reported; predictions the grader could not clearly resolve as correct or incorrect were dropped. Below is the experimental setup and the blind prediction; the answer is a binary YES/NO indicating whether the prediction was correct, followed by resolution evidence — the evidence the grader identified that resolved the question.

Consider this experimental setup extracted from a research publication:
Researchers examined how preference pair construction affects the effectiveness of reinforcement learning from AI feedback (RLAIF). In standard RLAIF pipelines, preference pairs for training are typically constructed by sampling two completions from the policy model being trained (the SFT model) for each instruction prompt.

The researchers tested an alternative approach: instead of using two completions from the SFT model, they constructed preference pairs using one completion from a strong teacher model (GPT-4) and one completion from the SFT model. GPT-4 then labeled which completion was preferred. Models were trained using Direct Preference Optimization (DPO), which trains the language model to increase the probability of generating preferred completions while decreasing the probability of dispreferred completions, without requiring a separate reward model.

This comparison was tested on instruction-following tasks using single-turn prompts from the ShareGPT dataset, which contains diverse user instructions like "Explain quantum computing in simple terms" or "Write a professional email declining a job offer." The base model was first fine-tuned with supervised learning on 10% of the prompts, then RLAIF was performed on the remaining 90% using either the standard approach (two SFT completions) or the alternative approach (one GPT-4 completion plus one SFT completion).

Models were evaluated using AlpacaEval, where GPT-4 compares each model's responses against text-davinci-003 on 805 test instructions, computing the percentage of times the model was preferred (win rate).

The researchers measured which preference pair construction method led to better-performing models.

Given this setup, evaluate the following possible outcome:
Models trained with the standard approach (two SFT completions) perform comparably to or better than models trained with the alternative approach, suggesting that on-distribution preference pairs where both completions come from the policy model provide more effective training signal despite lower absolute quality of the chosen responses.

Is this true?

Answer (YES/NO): NO